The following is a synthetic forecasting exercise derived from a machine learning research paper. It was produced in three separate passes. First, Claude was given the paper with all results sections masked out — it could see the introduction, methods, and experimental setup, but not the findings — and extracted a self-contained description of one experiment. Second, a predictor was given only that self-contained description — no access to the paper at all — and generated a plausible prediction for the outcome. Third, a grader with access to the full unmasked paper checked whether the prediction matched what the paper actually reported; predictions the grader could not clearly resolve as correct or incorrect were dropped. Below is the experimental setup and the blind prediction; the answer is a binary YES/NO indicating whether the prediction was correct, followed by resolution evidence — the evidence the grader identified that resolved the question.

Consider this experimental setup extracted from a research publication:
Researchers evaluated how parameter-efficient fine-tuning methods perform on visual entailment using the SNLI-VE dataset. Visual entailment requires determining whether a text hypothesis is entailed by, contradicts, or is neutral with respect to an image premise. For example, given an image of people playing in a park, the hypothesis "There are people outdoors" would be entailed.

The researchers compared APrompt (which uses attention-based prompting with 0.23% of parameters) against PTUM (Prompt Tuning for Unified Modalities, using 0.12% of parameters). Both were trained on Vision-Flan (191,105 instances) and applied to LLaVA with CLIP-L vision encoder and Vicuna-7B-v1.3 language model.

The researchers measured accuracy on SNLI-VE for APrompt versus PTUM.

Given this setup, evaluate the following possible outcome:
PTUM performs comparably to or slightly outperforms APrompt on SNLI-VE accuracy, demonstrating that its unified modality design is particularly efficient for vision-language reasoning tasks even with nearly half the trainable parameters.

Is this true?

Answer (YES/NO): NO